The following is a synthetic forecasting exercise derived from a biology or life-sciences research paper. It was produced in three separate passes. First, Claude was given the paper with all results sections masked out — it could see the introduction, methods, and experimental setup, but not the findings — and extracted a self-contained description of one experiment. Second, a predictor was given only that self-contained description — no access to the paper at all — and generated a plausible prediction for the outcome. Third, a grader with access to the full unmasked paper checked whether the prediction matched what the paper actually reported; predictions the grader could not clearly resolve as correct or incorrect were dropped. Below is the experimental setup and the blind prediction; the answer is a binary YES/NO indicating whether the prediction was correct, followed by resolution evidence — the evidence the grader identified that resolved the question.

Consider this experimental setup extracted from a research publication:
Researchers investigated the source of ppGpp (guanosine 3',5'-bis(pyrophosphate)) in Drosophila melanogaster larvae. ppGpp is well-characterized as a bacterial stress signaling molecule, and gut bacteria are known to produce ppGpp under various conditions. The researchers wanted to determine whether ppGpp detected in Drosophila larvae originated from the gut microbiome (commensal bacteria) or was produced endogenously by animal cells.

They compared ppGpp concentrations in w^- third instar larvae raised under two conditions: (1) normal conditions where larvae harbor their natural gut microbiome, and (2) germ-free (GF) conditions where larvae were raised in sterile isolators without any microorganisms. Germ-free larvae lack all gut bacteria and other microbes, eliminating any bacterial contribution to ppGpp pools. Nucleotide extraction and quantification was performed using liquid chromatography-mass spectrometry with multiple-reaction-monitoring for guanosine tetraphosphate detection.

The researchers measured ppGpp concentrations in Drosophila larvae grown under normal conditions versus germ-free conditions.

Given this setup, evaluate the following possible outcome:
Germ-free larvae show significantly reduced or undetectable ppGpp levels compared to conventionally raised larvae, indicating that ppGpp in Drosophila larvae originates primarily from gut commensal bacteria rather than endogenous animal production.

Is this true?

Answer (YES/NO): NO